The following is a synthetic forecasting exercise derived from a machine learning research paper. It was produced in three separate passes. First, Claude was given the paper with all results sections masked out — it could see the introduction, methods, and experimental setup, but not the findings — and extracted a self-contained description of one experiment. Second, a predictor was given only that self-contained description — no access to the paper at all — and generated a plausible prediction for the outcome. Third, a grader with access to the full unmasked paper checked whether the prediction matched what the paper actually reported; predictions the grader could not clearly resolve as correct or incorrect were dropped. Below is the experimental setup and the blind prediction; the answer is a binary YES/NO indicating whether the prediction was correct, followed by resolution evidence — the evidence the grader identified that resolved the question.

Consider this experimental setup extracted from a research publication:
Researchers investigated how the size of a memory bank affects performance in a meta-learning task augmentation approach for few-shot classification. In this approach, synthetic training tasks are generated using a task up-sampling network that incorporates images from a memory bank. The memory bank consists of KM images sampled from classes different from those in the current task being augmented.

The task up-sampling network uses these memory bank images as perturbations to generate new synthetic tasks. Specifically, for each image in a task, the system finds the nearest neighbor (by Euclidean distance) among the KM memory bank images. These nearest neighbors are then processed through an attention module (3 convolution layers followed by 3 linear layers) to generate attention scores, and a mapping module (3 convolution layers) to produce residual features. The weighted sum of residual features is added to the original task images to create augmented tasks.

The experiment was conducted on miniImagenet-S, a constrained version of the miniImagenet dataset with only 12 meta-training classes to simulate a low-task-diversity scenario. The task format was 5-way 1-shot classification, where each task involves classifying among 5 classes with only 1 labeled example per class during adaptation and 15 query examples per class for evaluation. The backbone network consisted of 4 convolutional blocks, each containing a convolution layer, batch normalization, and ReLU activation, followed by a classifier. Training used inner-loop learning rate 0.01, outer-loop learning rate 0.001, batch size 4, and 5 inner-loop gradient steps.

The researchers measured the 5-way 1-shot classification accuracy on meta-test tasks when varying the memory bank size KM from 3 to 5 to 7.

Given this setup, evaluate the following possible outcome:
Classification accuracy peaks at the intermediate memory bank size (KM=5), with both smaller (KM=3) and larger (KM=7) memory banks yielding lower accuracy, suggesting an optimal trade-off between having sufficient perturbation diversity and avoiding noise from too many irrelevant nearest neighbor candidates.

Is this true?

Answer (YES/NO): NO